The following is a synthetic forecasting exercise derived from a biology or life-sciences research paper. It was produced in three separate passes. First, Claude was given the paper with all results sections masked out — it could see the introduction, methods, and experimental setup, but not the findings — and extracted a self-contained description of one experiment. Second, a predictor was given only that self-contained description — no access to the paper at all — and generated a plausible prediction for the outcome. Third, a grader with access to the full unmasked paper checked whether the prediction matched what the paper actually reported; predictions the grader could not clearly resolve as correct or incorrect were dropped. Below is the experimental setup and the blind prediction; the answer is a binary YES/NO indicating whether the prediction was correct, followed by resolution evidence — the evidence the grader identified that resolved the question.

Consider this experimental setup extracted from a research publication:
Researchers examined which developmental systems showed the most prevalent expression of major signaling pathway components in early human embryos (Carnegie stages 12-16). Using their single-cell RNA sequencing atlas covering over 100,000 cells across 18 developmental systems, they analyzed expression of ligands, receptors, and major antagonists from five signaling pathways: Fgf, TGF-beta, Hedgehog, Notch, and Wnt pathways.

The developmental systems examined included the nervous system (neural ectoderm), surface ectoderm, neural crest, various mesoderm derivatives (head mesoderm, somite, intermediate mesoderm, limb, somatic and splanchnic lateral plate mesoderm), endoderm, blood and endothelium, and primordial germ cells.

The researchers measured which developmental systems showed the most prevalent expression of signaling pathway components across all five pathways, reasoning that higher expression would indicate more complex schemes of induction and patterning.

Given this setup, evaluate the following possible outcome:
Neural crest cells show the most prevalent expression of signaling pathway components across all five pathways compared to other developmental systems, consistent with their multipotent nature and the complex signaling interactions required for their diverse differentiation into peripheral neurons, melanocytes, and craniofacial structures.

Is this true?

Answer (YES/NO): NO